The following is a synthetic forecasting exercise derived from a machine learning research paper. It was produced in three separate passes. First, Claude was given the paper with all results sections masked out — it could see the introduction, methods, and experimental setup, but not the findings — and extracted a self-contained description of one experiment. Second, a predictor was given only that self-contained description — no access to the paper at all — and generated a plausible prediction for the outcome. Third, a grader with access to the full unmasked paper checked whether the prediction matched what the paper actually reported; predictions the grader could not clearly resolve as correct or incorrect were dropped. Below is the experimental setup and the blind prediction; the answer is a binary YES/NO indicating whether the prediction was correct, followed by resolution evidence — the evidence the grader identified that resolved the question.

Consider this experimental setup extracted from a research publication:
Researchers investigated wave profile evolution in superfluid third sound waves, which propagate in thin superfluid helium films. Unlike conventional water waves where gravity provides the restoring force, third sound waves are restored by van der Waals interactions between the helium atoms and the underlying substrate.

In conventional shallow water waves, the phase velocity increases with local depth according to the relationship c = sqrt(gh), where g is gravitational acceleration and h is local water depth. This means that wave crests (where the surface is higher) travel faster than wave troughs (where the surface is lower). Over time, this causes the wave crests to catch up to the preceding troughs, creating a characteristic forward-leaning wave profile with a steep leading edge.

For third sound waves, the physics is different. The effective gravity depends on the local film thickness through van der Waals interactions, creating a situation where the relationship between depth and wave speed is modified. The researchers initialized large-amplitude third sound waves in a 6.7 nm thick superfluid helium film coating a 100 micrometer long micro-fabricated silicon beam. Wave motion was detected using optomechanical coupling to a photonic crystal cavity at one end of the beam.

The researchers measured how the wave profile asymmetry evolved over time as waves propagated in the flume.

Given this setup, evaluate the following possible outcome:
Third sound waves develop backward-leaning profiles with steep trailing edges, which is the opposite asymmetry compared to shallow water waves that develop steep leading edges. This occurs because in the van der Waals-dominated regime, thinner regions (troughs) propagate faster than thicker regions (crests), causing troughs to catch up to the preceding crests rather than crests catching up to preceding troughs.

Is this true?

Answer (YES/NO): YES